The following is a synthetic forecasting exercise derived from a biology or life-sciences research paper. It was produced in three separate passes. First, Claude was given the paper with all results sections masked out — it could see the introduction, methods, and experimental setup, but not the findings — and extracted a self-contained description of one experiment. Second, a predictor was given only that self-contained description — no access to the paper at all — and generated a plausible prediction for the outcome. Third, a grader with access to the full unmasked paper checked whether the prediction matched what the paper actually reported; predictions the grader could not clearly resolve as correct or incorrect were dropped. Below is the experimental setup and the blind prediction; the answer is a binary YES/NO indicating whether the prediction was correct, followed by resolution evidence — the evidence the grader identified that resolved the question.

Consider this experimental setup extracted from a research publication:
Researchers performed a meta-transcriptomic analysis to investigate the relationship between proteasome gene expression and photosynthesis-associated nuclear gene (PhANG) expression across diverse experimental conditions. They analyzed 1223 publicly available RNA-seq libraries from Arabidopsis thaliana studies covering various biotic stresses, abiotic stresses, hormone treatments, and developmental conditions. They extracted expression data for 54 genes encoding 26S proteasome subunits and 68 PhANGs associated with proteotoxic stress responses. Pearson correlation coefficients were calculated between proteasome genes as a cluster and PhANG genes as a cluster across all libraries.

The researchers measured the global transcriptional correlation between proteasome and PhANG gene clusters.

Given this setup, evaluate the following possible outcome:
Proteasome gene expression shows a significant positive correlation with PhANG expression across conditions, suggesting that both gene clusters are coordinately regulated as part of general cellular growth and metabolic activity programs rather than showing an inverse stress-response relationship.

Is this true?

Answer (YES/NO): NO